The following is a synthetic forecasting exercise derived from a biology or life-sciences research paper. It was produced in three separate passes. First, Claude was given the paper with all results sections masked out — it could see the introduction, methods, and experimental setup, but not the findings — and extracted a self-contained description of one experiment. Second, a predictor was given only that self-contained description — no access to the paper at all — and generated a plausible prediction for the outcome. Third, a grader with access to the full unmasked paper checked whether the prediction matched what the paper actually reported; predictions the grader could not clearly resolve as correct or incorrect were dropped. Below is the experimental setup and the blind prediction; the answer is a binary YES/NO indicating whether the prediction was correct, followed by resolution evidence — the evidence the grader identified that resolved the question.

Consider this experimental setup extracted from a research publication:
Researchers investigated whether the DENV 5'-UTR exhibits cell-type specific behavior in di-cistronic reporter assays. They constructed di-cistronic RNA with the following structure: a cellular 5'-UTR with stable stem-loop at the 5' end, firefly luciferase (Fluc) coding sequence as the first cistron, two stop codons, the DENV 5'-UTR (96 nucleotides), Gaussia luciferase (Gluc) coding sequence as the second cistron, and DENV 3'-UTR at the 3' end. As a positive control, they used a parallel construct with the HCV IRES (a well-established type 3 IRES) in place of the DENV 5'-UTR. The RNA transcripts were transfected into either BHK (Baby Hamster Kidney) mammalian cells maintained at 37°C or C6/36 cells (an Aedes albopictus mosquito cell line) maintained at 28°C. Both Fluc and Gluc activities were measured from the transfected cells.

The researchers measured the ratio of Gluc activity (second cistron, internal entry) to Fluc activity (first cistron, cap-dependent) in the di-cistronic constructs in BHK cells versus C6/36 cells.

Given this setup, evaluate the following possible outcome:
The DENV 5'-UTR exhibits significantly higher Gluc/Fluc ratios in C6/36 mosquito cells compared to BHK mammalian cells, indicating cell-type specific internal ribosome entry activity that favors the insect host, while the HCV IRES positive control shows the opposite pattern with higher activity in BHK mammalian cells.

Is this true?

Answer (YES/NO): NO